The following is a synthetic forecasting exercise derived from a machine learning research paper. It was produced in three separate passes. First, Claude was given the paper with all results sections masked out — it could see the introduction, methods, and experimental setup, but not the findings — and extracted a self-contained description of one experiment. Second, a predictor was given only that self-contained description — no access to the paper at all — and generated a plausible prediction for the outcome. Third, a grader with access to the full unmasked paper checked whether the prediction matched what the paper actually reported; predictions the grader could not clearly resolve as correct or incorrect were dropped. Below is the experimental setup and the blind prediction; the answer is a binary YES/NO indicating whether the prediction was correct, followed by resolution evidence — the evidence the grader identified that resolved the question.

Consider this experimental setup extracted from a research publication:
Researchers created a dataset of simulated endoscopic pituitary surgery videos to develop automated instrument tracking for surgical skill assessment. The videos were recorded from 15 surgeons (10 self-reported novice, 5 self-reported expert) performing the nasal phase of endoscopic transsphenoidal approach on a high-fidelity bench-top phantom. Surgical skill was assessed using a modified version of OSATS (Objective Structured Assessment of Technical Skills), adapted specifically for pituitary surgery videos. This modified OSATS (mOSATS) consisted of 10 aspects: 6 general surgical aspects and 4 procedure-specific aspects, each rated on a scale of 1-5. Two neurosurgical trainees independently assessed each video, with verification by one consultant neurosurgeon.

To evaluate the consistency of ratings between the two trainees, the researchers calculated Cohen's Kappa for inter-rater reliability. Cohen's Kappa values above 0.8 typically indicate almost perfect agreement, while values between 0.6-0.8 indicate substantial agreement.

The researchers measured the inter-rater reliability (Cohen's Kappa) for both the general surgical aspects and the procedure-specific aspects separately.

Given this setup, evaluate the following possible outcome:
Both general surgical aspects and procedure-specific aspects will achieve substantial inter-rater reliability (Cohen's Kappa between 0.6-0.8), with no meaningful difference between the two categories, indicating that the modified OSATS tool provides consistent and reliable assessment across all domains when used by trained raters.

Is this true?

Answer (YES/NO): NO